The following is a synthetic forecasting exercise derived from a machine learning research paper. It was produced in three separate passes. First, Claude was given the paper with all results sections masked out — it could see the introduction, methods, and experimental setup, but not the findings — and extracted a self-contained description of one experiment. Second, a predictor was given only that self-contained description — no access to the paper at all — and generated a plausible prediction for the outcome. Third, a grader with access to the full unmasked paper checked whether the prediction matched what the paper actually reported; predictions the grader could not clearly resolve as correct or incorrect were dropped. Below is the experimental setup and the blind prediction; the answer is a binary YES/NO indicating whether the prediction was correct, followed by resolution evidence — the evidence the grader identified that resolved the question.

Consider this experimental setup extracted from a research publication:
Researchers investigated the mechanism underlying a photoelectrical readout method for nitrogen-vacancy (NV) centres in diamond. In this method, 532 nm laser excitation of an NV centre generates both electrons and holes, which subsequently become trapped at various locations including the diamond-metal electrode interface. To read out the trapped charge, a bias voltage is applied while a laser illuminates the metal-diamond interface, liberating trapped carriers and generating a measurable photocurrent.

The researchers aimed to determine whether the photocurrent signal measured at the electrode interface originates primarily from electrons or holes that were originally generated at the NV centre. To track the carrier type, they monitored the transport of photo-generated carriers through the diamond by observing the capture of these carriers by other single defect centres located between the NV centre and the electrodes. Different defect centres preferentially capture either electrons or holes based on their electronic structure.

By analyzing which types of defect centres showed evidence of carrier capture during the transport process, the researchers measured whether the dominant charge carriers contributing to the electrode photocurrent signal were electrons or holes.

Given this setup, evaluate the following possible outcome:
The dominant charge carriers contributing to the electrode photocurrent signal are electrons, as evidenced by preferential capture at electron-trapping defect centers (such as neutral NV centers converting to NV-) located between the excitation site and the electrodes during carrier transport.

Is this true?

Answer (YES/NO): NO